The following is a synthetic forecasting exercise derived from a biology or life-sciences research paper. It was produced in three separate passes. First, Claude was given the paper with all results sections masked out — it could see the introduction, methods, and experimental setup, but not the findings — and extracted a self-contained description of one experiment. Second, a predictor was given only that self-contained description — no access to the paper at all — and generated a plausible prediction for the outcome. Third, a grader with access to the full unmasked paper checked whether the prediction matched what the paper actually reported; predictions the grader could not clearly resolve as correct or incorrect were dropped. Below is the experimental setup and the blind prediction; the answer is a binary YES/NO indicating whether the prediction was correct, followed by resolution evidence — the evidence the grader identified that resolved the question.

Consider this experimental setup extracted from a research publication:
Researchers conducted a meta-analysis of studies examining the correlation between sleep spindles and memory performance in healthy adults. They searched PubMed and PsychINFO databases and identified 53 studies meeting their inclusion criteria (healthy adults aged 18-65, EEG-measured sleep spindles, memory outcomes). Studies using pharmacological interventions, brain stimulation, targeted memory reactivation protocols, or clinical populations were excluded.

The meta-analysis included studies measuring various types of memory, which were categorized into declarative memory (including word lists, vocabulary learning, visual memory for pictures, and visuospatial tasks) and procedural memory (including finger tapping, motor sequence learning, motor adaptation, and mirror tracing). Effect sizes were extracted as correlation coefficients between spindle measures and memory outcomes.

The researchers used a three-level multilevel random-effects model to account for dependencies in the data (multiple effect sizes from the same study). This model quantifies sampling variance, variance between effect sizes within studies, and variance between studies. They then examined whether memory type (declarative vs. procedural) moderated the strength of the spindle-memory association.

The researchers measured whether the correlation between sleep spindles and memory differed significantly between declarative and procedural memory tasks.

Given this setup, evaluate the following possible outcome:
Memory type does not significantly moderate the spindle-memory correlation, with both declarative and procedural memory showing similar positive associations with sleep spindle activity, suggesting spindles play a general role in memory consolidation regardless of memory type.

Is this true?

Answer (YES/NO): NO